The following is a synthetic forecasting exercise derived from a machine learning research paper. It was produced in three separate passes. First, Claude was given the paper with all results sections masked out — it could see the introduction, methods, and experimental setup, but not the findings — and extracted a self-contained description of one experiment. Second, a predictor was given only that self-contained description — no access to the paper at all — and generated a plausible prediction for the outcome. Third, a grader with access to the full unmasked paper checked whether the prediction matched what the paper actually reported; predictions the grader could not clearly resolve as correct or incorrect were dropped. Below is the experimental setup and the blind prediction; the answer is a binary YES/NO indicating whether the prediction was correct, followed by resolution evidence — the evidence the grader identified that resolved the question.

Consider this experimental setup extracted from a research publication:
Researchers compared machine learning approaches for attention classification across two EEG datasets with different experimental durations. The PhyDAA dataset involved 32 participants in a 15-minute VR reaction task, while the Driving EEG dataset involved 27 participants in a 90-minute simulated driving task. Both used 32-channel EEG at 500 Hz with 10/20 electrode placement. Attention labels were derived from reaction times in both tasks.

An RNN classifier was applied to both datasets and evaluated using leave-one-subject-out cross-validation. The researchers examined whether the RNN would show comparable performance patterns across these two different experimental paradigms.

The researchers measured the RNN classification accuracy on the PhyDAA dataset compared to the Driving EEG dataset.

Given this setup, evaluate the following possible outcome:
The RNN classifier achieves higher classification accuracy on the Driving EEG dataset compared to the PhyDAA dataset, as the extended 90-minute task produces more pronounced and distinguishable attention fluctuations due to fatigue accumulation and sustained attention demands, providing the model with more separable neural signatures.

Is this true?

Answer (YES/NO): YES